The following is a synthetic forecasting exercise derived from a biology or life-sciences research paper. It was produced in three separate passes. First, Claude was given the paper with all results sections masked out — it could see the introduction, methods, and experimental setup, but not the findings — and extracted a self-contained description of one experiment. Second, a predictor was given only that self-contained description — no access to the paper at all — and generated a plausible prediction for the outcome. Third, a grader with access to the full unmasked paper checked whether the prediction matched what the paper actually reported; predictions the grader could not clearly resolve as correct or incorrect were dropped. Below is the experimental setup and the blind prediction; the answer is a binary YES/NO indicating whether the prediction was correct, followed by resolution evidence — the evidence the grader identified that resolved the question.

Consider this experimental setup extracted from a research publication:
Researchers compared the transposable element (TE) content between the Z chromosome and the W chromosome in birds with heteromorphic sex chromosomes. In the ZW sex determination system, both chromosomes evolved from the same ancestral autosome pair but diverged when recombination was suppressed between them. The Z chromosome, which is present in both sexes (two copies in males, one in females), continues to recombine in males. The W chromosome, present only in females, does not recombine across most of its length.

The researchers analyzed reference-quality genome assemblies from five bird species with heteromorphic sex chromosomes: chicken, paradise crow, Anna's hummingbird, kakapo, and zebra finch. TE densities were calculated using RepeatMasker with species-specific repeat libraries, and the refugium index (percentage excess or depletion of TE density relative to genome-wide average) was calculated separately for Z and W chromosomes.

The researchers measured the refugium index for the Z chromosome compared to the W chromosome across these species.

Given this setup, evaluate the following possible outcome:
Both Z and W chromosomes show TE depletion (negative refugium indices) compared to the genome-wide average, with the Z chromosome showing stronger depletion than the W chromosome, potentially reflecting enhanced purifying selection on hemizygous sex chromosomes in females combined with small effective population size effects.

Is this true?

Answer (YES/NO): NO